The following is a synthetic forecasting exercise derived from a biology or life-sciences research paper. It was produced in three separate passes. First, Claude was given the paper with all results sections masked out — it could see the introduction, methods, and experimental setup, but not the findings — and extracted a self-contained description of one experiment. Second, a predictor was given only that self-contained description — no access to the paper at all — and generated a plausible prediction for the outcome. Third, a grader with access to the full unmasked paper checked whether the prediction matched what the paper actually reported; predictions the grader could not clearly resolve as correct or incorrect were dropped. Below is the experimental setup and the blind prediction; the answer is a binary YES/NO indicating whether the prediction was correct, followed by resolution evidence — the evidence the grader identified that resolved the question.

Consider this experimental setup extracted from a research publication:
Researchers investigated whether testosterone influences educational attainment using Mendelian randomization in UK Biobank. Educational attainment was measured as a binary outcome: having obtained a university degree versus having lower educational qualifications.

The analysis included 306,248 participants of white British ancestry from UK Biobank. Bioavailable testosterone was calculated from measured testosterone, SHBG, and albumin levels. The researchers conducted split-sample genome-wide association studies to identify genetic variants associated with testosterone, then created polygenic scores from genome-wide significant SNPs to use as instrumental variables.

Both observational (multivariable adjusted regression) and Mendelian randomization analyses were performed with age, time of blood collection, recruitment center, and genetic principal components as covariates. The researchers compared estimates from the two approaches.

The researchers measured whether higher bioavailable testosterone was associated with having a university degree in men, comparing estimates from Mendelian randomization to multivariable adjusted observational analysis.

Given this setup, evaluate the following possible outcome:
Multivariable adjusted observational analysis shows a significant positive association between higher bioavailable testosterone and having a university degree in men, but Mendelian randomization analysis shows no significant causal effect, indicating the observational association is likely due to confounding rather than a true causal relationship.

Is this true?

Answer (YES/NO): YES